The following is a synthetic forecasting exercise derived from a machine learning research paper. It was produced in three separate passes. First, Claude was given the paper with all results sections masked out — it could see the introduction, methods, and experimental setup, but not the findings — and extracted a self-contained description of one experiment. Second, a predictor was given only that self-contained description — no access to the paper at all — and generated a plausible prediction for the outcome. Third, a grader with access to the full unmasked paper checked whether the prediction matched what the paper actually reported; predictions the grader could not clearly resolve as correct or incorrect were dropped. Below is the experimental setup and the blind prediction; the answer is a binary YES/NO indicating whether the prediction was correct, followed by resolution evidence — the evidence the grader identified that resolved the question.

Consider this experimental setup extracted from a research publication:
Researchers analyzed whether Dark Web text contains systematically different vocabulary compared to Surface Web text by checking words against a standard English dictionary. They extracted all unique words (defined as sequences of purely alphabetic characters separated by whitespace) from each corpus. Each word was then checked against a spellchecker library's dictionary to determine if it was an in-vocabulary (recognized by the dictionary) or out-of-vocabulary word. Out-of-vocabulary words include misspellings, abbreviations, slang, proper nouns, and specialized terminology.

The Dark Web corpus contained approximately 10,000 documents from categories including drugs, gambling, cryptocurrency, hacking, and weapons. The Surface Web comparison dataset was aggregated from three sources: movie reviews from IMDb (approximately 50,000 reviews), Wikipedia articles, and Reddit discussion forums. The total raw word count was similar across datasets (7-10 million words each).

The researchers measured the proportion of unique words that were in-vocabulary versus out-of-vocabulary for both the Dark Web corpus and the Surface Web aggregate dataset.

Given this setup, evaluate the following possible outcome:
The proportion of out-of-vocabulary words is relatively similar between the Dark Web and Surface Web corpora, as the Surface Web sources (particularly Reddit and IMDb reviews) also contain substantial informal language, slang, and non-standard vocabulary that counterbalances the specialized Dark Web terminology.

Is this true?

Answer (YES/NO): NO